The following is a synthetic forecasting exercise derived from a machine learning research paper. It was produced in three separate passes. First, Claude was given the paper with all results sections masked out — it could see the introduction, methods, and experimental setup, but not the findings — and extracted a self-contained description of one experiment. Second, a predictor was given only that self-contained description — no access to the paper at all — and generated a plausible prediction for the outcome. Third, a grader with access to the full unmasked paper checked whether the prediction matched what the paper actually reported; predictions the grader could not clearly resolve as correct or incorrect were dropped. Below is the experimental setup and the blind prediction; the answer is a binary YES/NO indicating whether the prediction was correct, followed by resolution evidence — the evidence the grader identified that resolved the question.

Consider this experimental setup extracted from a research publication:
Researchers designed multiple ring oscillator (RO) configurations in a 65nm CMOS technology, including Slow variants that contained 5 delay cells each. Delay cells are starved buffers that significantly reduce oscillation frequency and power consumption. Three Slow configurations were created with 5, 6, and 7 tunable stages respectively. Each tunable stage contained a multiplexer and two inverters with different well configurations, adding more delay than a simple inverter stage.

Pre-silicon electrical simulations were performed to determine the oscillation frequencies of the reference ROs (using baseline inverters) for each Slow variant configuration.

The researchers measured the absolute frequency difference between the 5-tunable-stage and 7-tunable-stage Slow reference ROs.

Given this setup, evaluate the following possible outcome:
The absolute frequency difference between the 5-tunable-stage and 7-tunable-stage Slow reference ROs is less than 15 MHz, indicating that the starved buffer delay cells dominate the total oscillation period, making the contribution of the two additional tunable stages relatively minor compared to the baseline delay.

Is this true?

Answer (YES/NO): YES